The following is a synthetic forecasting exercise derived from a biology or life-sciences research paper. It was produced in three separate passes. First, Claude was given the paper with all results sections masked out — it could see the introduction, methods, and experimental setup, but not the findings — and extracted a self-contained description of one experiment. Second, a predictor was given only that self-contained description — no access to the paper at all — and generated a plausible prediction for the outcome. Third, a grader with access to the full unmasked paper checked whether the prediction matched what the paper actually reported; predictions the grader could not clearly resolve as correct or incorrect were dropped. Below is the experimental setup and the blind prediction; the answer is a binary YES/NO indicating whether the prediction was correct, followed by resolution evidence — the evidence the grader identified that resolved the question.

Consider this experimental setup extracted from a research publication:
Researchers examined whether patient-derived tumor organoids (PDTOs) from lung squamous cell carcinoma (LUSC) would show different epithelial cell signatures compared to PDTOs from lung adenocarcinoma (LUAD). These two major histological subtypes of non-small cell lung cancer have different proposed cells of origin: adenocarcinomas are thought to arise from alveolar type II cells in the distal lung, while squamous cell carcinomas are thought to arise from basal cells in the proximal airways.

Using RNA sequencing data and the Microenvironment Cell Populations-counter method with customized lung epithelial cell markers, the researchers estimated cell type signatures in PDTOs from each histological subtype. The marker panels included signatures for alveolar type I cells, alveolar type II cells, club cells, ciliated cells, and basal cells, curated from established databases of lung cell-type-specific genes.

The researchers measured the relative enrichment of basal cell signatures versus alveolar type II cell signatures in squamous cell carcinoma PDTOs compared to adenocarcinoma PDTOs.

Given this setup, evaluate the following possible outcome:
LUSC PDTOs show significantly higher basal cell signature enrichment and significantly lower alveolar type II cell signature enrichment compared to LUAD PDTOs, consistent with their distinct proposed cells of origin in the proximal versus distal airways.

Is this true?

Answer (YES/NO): YES